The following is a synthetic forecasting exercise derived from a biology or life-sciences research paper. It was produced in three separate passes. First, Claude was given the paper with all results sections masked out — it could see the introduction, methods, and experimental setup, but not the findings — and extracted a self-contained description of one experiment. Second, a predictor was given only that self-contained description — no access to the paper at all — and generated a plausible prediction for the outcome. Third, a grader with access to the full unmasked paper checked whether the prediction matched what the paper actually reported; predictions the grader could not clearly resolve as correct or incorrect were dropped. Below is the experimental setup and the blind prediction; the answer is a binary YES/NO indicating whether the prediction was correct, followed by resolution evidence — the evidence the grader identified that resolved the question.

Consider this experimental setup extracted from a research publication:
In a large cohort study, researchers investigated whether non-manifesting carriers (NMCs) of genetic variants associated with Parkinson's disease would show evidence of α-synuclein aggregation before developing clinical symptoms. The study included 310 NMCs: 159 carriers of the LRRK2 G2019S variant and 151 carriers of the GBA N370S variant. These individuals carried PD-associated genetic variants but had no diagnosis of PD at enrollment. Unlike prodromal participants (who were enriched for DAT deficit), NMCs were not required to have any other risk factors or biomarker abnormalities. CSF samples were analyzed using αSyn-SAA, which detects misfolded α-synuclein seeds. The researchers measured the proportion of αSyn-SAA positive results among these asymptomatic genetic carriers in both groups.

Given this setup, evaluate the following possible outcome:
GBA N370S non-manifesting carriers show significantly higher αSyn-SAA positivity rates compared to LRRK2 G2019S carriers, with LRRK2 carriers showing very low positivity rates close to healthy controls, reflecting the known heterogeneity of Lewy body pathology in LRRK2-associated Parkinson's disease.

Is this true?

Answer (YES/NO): NO